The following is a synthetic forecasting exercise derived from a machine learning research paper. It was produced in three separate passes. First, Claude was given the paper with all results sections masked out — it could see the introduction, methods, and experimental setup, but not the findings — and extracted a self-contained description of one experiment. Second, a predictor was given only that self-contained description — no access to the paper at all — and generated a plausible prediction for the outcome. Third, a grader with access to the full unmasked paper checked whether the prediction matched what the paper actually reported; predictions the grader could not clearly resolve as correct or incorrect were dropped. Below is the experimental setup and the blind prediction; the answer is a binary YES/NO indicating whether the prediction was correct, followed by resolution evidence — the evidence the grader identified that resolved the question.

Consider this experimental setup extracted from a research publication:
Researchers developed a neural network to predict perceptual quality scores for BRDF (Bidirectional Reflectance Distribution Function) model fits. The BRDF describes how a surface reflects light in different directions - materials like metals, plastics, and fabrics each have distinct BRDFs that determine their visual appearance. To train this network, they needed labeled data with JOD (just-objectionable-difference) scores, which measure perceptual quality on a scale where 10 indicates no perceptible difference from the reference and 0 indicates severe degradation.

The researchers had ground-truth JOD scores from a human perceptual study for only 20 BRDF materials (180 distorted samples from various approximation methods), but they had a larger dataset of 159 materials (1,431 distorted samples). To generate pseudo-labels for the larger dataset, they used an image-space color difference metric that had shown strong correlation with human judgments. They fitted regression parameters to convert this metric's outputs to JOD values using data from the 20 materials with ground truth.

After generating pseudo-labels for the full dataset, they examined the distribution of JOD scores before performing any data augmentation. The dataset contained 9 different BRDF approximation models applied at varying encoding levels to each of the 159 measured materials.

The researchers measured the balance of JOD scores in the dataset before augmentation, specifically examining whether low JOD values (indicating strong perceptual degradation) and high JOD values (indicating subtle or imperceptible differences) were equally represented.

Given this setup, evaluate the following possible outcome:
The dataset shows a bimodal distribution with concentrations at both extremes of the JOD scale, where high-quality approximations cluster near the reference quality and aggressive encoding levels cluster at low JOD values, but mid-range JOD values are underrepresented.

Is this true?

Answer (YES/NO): NO